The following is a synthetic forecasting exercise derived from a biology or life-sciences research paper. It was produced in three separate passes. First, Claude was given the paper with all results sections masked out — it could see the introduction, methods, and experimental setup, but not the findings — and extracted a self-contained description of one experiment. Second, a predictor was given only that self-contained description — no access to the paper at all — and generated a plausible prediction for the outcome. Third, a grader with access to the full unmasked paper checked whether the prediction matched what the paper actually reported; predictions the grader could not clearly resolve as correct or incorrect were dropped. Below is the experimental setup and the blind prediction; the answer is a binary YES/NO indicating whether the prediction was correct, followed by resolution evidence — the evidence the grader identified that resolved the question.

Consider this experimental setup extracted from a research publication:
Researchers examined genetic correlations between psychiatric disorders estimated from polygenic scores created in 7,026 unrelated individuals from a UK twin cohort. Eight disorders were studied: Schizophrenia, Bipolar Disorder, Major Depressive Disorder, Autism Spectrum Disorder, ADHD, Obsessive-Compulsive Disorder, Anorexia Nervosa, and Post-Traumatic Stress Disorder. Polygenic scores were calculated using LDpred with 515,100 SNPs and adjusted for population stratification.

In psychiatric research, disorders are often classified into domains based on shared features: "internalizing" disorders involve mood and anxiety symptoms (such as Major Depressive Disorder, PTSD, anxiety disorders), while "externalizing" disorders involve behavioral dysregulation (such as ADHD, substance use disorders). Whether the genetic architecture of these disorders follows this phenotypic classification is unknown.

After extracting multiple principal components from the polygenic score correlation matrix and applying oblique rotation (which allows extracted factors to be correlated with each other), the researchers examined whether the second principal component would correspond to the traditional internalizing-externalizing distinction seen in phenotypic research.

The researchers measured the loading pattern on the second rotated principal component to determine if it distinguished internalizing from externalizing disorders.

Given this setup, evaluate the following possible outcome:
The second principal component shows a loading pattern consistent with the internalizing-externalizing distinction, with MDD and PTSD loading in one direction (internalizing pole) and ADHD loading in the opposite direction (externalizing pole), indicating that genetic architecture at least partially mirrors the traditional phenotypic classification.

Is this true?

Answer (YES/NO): NO